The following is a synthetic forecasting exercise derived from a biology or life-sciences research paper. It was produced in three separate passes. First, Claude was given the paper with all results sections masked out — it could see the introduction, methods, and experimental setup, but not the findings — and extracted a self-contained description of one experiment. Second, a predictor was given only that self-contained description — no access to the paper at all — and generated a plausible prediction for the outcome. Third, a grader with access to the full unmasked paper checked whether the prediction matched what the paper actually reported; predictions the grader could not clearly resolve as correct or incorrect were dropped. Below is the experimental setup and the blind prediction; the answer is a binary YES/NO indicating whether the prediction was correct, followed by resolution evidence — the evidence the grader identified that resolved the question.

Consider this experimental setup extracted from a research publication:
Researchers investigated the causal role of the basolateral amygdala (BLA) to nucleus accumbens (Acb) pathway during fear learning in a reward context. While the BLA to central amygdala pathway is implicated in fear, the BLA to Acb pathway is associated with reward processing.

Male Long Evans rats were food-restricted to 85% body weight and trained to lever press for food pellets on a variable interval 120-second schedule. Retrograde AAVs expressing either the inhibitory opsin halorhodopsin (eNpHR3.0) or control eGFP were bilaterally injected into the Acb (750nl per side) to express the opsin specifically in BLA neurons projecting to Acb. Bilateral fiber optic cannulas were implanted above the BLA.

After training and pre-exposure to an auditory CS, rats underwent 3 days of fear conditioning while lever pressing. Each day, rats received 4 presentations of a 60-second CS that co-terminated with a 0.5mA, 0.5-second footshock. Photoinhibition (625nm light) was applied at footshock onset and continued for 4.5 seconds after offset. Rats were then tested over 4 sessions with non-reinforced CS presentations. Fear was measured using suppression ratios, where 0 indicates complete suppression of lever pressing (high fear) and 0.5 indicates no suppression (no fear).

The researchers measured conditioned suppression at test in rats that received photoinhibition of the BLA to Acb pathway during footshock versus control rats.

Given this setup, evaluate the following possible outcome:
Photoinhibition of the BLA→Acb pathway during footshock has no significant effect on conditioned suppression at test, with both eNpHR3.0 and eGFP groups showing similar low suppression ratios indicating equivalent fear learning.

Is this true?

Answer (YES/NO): NO